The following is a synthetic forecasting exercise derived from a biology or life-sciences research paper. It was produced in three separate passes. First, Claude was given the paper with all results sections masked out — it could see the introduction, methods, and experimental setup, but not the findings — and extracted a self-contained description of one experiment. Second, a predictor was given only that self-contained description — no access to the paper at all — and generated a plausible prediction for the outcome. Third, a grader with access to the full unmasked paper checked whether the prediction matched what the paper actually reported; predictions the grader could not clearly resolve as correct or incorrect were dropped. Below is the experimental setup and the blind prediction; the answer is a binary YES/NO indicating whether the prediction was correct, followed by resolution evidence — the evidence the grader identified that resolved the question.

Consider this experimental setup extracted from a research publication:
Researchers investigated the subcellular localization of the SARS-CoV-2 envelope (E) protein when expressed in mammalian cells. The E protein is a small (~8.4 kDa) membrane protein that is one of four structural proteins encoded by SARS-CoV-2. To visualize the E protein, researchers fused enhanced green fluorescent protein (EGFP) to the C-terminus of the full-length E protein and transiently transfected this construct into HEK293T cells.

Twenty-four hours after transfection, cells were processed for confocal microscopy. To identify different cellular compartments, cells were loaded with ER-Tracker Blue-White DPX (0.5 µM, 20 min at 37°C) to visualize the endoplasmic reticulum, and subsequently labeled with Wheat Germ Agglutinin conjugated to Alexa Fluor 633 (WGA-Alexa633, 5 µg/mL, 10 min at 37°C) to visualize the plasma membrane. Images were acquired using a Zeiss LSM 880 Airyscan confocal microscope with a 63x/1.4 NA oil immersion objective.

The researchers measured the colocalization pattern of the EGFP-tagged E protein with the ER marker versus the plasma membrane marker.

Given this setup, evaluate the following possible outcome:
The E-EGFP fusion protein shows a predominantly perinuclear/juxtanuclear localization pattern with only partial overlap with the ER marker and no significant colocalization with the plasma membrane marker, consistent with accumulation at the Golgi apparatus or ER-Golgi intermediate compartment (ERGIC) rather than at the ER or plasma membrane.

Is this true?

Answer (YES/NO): NO